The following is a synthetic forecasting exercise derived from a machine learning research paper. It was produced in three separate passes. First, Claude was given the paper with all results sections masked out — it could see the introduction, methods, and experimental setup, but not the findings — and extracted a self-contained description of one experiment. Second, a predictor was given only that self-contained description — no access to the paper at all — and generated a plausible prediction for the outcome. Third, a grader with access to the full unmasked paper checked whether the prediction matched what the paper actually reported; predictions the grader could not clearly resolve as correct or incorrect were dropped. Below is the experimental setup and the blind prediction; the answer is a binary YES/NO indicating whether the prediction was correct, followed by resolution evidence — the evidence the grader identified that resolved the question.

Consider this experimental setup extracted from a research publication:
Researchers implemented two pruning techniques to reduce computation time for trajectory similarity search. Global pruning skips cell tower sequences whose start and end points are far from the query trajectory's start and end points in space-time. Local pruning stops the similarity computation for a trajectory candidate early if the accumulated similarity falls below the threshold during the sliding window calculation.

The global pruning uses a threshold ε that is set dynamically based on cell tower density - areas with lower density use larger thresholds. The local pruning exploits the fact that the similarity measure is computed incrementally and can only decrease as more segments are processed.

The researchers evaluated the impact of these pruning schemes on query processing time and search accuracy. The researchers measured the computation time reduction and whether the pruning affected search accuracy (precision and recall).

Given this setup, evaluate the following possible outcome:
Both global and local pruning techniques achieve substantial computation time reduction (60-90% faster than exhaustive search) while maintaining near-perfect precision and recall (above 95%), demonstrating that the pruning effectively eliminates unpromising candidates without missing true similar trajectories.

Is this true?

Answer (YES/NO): NO